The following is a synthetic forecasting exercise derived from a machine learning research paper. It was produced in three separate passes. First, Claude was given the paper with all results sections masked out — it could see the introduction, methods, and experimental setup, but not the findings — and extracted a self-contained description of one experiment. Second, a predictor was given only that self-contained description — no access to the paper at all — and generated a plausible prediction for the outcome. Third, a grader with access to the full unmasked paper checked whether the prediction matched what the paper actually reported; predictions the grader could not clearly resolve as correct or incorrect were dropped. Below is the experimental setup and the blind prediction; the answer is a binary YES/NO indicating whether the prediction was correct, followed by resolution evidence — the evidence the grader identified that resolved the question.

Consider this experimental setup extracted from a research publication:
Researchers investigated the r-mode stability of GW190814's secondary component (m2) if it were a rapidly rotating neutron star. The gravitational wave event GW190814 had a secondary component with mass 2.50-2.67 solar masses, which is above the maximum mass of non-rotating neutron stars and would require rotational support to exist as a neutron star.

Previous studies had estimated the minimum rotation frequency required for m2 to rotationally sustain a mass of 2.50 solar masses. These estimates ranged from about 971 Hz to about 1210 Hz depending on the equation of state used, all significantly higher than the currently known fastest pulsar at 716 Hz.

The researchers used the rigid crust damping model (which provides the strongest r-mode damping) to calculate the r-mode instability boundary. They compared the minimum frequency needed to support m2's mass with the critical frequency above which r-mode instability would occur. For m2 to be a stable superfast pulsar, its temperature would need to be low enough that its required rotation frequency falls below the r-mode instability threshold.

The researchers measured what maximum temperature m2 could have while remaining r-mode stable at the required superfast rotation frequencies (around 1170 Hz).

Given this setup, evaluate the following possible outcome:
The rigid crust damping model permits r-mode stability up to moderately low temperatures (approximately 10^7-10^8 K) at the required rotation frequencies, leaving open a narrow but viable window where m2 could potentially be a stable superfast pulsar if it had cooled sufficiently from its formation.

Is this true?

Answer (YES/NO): NO